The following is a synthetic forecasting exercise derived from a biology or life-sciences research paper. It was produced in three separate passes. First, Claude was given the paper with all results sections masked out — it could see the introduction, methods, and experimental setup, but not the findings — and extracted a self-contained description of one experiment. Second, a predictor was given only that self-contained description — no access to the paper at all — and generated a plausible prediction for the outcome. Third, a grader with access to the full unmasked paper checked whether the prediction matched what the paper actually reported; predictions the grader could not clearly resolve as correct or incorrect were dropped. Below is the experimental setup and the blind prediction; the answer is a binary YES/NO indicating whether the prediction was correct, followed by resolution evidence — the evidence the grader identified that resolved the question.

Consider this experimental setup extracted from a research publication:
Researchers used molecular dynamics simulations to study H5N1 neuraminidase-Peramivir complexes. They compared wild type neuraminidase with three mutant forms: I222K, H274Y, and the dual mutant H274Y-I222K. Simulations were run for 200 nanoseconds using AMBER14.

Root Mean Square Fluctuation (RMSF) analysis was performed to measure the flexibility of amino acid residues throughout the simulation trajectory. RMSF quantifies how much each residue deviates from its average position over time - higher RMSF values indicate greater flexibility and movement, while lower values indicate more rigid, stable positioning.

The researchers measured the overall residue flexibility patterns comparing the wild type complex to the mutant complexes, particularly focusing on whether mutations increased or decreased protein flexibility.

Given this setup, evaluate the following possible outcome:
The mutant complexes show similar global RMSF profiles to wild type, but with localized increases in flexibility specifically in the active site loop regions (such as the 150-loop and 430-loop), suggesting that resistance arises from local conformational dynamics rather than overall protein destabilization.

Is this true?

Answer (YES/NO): NO